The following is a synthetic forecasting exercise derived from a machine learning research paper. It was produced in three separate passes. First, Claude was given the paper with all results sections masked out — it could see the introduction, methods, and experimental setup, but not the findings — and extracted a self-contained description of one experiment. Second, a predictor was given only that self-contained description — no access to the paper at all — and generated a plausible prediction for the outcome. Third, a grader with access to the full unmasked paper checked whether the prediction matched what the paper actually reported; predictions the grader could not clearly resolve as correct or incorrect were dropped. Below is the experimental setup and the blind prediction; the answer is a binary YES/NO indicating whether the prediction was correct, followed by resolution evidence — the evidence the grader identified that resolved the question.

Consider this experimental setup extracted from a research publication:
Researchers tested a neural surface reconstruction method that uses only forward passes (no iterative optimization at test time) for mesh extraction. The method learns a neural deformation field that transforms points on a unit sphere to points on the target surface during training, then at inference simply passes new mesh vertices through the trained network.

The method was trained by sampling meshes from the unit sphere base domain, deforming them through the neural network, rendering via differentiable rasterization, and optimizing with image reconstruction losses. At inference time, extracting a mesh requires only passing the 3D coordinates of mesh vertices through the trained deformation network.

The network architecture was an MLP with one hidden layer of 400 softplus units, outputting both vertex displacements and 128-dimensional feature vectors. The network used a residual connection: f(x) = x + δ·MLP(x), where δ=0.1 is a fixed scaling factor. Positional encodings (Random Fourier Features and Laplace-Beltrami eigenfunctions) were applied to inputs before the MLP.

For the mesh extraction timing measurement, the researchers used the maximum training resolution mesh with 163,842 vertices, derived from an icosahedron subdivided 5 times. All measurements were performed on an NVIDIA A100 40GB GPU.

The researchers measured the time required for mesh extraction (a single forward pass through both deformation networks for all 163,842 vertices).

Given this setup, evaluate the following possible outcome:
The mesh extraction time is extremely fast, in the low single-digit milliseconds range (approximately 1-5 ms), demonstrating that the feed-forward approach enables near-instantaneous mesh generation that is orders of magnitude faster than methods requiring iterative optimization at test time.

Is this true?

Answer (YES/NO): YES